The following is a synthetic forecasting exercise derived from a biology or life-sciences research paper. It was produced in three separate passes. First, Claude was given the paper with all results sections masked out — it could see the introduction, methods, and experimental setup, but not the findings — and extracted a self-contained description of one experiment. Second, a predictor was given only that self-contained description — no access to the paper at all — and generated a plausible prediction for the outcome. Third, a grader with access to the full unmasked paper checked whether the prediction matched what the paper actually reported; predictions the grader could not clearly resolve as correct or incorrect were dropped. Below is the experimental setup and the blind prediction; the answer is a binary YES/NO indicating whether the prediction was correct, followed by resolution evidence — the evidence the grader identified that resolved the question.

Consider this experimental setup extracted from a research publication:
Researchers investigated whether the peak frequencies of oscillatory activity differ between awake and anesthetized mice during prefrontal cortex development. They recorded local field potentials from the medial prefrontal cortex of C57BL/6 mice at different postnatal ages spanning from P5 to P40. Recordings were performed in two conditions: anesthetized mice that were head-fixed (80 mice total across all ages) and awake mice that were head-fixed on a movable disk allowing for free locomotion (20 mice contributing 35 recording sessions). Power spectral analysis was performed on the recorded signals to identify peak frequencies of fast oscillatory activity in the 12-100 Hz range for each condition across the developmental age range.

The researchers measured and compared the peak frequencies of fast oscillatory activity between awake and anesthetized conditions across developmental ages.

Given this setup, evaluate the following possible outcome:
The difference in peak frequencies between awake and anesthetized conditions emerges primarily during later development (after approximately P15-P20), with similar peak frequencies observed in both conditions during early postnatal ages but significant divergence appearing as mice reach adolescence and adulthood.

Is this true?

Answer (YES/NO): NO